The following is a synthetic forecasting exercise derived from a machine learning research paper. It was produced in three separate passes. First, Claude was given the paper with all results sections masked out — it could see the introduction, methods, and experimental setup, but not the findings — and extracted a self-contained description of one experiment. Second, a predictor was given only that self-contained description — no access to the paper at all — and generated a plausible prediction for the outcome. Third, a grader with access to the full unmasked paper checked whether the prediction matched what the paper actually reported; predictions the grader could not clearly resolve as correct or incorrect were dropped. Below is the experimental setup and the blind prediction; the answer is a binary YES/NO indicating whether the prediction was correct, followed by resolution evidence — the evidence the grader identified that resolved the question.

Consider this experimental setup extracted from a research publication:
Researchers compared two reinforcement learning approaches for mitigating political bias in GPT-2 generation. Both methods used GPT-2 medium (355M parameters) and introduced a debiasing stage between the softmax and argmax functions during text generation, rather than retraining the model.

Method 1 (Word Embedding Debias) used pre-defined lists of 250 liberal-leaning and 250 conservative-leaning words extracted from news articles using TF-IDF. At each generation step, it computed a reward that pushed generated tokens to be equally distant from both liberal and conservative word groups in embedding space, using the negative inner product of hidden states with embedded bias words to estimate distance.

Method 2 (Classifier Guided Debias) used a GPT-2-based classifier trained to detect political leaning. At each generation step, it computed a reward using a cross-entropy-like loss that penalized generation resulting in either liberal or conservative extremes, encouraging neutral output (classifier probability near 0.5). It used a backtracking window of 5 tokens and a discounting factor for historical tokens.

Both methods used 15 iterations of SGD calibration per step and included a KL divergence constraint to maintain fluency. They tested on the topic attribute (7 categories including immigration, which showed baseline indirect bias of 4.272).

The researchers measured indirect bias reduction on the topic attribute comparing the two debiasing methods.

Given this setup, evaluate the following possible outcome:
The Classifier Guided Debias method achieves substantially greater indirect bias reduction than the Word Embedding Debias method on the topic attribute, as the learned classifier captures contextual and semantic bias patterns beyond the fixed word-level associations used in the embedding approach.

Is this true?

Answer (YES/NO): YES